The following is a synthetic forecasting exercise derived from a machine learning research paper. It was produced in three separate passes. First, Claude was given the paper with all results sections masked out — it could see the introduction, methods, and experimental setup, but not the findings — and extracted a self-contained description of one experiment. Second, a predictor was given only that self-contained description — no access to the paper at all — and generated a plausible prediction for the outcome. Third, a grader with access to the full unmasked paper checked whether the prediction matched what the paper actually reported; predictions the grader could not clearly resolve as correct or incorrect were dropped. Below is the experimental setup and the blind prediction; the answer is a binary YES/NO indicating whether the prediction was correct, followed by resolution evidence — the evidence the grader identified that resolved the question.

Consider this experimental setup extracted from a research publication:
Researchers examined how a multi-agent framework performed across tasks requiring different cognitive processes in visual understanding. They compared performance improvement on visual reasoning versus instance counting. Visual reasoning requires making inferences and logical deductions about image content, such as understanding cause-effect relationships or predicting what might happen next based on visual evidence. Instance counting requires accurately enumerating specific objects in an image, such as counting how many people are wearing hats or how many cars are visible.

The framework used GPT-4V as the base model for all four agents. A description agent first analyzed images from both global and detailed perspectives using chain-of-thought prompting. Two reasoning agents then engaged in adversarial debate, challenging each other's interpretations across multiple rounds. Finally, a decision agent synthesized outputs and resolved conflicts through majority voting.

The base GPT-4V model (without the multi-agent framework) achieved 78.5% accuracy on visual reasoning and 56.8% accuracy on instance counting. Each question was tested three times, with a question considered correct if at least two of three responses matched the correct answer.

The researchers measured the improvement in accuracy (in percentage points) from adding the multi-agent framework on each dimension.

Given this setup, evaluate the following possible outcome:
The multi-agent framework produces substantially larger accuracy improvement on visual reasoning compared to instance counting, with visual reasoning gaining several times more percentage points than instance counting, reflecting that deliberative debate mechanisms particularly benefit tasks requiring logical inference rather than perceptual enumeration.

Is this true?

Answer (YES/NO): NO